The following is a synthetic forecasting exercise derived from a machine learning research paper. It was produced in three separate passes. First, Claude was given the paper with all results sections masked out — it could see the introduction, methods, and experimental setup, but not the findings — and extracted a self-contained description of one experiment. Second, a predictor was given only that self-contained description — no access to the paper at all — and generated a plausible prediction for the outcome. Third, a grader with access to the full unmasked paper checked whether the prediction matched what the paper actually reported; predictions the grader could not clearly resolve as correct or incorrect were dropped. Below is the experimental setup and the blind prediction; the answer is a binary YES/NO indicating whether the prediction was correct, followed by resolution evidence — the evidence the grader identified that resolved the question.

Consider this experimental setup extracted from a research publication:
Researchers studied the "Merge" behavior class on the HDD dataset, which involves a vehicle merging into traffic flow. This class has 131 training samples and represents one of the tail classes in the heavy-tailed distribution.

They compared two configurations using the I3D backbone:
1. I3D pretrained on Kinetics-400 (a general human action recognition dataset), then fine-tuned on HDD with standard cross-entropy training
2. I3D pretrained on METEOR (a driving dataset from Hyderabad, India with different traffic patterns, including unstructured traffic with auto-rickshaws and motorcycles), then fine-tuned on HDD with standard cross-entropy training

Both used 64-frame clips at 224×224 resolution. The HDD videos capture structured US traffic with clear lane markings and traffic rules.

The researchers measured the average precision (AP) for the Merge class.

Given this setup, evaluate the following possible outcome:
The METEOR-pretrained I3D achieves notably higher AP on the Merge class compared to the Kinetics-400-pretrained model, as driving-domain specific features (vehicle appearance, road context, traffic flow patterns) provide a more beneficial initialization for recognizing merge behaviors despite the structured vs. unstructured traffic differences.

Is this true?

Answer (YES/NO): NO